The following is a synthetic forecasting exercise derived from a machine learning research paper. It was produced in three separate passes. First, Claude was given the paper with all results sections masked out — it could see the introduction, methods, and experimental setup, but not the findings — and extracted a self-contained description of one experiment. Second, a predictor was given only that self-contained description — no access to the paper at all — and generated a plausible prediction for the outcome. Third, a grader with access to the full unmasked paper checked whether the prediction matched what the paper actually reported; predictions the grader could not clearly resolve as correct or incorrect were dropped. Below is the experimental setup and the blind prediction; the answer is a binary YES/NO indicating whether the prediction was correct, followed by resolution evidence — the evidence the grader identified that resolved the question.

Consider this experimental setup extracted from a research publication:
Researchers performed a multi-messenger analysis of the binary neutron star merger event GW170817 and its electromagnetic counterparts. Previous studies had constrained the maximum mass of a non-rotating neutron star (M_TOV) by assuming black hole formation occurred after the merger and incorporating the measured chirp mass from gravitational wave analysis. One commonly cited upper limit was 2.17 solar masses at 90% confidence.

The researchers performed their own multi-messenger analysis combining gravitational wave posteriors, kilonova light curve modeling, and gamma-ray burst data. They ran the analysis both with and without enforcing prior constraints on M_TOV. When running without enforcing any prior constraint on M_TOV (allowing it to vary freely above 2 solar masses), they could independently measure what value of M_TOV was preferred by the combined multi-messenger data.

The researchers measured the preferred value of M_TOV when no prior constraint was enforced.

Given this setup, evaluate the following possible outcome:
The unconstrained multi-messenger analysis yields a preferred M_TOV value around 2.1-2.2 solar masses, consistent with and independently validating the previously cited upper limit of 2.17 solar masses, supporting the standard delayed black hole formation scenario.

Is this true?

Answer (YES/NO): NO